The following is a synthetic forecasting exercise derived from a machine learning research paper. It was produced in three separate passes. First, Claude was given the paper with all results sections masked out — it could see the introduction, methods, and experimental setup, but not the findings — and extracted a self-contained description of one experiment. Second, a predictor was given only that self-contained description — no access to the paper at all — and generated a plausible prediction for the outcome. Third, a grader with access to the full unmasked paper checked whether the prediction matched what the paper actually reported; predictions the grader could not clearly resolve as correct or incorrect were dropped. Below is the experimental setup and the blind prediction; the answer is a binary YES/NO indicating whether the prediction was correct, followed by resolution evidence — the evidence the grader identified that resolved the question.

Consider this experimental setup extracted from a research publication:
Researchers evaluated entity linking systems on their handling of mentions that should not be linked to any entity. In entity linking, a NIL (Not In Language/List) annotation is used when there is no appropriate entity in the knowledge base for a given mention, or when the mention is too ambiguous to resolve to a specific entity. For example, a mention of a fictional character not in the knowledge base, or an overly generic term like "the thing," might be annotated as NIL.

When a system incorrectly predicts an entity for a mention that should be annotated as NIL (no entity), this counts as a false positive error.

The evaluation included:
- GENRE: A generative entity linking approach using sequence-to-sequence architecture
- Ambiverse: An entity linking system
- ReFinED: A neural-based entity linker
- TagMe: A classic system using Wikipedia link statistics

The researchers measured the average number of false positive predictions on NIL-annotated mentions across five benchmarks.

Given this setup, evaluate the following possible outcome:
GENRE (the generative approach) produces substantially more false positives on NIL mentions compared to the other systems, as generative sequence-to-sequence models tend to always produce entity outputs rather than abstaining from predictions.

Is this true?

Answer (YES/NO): NO